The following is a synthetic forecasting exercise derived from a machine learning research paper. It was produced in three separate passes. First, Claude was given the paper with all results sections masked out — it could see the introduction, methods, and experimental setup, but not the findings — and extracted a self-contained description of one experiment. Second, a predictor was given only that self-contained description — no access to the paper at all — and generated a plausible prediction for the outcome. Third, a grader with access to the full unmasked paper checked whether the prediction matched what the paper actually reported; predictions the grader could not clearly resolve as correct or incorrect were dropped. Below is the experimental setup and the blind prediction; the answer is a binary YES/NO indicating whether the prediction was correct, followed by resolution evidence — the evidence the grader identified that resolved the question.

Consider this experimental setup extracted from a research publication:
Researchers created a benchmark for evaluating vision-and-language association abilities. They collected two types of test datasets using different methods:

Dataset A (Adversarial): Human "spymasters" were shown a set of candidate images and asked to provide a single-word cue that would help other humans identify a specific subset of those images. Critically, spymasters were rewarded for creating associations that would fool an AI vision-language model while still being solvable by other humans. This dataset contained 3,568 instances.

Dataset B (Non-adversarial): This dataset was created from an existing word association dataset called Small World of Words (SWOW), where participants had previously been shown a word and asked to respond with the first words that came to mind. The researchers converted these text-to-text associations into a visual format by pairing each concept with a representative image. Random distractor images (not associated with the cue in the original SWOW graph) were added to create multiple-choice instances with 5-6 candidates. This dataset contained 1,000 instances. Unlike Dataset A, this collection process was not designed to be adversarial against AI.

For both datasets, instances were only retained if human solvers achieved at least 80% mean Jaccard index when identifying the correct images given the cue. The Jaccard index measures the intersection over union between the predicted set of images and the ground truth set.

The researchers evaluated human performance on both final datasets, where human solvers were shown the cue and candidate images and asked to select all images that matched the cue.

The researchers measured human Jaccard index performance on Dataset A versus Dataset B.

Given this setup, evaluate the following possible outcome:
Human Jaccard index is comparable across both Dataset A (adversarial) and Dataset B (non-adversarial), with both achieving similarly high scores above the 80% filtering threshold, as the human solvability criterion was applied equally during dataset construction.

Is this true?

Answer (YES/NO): NO